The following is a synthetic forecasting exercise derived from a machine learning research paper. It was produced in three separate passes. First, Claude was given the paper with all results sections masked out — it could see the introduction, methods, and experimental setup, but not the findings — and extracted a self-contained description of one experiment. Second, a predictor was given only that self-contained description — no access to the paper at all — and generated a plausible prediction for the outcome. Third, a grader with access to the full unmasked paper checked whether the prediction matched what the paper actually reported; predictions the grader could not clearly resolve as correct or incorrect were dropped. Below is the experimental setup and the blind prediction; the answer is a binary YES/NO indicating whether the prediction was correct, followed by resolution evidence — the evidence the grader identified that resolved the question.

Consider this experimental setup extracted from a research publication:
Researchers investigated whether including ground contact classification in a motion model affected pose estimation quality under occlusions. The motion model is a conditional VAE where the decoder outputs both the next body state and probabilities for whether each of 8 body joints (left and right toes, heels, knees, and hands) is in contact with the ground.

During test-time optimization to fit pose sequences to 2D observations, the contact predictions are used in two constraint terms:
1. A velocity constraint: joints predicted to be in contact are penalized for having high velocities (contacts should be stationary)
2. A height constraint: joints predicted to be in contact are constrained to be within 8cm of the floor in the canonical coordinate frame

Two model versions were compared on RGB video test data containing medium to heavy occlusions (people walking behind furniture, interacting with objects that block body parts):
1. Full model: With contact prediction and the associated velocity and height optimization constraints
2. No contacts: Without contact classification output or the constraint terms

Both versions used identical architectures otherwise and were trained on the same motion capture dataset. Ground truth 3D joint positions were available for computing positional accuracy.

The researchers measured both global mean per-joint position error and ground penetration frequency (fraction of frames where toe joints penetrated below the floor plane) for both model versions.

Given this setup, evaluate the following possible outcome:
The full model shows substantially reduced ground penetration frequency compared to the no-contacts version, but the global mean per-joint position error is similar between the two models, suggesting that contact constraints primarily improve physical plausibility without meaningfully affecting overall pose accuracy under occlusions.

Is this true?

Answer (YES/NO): NO